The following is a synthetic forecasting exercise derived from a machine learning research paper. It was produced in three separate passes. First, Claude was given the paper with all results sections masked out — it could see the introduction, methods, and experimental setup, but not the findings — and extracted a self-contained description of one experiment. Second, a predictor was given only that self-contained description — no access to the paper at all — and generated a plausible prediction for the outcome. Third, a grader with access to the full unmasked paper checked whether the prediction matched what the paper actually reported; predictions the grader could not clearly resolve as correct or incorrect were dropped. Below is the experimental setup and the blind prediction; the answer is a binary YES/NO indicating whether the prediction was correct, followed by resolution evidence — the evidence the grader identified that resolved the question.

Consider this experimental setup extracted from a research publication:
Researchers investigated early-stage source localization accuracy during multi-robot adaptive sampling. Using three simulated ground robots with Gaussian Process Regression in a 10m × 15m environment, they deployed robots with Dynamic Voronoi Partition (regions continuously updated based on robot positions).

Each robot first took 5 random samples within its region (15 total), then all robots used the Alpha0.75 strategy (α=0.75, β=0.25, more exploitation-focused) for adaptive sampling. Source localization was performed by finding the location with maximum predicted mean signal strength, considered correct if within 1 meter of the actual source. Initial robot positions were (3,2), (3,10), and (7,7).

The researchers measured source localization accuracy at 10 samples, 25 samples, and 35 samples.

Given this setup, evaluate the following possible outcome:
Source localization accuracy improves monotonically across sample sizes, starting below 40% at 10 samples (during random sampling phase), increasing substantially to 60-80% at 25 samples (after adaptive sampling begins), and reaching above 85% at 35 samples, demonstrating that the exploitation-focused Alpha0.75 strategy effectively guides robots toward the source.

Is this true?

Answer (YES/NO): NO